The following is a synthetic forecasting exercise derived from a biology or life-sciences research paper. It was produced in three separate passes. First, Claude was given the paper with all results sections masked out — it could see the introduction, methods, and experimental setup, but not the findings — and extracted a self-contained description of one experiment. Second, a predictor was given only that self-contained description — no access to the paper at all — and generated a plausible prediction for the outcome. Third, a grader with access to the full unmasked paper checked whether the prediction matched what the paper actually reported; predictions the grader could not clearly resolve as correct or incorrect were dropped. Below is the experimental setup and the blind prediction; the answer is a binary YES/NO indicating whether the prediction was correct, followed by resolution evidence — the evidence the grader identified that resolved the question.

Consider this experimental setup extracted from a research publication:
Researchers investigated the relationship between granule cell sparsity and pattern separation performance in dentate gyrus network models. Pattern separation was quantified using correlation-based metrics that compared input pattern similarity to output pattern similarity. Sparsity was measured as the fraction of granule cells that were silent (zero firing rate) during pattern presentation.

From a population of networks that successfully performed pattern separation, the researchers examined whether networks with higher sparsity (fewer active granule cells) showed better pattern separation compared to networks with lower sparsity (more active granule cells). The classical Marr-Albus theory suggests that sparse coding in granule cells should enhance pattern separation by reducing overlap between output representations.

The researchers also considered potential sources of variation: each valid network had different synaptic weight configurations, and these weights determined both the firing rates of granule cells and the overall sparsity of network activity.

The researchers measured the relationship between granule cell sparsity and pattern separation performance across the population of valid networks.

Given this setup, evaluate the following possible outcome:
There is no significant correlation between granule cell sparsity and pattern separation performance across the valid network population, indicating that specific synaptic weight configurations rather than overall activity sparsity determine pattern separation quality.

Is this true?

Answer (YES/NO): YES